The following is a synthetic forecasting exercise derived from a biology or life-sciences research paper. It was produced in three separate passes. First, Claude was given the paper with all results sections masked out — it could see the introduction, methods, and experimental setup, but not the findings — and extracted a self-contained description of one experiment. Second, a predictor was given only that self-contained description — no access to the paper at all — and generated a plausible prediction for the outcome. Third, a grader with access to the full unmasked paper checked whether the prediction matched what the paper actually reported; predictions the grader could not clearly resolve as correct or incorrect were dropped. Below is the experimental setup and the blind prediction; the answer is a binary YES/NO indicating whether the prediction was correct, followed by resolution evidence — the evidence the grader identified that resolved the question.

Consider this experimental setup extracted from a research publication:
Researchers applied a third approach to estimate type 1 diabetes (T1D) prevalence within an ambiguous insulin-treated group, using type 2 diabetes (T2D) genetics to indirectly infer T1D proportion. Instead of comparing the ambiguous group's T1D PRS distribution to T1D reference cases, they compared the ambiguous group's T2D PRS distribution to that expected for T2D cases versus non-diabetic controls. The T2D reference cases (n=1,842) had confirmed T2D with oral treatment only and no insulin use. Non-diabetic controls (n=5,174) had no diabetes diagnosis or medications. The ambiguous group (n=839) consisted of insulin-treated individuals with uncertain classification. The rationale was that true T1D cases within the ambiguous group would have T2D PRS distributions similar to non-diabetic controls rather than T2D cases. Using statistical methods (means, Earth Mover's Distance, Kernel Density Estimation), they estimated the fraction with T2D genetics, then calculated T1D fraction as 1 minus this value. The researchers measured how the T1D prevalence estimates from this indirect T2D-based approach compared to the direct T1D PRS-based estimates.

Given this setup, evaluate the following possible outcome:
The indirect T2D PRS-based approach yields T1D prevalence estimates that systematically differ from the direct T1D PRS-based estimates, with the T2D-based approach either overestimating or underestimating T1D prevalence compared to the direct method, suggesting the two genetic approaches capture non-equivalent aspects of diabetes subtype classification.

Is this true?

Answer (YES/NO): NO